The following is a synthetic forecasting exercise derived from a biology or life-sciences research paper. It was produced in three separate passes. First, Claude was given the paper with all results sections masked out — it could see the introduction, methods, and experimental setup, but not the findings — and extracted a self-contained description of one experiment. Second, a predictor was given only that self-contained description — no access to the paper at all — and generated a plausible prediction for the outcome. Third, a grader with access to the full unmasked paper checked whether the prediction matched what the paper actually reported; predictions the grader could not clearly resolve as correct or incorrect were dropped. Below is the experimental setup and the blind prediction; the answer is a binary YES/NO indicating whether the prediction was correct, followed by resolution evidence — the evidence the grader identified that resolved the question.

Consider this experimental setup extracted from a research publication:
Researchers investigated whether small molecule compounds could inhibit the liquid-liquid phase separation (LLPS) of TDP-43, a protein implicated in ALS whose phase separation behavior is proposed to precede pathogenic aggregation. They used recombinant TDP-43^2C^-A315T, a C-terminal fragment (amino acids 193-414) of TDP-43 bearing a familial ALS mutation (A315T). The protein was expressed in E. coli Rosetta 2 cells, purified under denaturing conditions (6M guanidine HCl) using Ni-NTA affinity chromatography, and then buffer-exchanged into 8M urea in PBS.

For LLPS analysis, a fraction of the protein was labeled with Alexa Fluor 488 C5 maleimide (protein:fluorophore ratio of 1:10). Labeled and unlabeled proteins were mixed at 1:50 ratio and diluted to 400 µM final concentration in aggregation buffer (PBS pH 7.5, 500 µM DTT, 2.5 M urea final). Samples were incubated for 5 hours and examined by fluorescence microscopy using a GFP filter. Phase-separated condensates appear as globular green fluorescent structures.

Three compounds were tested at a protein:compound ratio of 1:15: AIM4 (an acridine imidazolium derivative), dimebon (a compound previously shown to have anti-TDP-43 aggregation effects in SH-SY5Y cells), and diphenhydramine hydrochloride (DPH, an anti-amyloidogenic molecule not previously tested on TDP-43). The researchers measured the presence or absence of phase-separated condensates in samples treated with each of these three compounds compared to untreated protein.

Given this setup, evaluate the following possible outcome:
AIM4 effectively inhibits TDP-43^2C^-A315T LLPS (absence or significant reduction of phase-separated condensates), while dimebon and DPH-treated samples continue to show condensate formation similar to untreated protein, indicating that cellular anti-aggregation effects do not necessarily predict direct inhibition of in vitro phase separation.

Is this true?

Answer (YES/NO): NO